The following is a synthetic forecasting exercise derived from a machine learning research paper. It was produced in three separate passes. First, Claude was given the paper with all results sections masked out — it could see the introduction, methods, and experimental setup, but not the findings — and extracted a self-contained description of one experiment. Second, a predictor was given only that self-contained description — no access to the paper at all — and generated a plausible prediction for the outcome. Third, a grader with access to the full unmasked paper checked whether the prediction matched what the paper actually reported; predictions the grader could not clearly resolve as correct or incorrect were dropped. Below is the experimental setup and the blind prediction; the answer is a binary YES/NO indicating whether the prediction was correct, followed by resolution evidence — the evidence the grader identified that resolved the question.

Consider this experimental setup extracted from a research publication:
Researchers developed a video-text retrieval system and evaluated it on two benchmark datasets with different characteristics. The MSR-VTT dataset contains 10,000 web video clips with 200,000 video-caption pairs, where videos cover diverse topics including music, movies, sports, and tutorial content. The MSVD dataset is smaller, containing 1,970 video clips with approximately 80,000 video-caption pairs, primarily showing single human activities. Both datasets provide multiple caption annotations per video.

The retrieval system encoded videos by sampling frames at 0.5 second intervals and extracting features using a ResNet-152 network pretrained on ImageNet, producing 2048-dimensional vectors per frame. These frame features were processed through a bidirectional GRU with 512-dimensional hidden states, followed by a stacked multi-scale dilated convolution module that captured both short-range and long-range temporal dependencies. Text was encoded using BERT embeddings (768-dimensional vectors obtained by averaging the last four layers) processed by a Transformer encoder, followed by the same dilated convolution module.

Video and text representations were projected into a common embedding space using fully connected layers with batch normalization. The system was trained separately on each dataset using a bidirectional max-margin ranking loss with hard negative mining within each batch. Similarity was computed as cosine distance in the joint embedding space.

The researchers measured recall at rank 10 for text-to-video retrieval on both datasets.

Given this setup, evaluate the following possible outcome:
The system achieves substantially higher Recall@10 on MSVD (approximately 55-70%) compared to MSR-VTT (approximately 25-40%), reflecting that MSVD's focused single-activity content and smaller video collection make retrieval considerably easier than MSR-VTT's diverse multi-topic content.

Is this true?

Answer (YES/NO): YES